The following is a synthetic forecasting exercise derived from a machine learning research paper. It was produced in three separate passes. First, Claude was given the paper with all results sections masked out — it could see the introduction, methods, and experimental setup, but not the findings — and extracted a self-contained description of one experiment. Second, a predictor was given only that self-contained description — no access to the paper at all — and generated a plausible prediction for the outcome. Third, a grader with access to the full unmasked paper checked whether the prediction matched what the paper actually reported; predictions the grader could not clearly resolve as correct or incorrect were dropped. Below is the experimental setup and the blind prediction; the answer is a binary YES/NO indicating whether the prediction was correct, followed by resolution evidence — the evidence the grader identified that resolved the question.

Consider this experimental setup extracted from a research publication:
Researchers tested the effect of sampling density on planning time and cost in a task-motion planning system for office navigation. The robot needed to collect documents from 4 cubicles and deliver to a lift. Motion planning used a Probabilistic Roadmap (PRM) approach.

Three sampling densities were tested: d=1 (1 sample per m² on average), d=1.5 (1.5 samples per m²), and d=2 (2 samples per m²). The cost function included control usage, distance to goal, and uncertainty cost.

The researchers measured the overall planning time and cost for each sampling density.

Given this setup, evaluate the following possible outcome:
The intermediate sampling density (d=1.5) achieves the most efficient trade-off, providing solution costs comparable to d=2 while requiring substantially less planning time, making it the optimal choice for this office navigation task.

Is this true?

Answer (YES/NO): NO